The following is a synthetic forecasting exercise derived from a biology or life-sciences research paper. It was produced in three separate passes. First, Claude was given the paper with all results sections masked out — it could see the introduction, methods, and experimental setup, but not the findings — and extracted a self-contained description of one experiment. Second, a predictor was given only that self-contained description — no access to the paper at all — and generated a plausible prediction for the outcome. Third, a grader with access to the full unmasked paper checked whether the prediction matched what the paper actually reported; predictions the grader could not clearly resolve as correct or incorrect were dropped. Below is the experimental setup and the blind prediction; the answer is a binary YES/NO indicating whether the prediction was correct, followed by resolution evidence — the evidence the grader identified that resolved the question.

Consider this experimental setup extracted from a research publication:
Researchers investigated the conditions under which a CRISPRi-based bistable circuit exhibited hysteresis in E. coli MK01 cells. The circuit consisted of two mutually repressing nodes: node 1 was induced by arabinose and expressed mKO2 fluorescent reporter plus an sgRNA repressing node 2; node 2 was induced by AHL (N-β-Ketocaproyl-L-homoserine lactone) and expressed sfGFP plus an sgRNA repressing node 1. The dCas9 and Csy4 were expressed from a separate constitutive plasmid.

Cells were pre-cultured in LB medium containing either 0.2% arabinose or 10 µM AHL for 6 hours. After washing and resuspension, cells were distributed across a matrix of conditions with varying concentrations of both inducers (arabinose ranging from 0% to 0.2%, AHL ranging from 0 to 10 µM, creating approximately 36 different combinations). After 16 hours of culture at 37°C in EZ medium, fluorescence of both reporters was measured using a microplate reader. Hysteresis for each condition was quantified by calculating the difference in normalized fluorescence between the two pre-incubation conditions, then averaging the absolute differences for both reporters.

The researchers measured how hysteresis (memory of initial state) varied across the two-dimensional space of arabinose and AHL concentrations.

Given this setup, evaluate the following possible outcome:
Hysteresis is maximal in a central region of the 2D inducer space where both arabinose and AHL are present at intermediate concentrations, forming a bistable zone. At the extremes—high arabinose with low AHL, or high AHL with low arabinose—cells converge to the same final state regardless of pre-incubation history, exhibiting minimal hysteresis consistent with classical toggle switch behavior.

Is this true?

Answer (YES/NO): NO